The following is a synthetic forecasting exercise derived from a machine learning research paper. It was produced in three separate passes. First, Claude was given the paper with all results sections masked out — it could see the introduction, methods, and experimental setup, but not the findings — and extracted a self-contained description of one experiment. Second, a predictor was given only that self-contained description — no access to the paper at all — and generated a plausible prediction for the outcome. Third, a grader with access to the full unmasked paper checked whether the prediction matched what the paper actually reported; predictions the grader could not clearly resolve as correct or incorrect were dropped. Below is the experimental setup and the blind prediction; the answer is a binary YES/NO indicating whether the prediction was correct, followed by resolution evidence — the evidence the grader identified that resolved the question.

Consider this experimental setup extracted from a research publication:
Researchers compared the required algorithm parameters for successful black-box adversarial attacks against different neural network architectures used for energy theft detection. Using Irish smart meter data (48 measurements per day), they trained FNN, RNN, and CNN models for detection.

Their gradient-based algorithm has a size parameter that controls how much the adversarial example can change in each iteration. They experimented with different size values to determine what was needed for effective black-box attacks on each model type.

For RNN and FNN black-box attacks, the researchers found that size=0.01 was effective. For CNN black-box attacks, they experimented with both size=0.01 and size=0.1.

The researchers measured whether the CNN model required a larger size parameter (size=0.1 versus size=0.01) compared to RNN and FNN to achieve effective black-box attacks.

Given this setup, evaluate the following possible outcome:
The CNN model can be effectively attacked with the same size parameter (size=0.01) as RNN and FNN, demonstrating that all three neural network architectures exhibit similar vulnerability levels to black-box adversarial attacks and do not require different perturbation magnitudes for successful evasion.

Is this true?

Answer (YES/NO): NO